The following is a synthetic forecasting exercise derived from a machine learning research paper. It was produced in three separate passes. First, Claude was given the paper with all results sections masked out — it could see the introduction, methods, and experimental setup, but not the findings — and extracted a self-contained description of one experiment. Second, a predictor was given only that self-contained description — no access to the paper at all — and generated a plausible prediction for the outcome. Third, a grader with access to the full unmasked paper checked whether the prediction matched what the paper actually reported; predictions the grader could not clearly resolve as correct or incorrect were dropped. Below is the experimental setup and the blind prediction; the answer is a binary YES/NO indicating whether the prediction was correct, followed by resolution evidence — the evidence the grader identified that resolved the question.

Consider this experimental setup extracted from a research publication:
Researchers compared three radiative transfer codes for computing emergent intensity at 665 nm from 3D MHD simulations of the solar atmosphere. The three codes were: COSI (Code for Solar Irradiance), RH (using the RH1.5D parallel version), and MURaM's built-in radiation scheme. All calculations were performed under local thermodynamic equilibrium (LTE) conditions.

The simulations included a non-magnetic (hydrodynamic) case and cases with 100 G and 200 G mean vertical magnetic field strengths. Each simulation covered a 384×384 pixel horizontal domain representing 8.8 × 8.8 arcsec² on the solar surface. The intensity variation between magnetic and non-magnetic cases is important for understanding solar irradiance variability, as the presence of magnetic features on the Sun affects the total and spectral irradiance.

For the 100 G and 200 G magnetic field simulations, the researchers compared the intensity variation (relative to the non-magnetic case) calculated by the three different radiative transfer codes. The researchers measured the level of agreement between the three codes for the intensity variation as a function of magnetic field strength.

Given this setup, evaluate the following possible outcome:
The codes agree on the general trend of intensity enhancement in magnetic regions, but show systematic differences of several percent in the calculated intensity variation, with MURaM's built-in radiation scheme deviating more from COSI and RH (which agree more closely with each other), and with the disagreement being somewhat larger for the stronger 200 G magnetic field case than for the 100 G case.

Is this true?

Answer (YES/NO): NO